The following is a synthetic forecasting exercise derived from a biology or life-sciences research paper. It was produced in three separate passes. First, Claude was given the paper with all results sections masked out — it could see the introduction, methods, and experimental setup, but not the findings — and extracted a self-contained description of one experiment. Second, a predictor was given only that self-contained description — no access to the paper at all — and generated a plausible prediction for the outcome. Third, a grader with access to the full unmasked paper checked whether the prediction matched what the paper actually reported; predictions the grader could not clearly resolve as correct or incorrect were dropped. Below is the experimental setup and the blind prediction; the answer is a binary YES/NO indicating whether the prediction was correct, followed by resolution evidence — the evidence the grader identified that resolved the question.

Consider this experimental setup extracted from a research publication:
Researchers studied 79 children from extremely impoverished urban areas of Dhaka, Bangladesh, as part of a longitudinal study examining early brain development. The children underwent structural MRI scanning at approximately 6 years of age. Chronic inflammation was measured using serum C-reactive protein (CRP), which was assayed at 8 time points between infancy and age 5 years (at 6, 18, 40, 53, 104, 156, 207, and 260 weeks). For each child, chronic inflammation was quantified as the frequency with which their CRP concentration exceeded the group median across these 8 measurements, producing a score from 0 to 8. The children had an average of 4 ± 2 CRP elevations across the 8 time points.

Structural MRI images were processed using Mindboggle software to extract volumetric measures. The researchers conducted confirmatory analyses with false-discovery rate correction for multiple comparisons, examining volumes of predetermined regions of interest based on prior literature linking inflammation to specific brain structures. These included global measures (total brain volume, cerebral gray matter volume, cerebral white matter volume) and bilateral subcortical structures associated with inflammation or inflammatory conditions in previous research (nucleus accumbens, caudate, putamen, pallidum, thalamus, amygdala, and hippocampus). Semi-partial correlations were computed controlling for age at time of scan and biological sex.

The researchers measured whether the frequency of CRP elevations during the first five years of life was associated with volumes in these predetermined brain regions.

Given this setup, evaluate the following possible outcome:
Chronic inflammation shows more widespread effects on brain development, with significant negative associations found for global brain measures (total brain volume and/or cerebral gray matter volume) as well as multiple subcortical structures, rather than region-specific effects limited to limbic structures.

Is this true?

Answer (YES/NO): NO